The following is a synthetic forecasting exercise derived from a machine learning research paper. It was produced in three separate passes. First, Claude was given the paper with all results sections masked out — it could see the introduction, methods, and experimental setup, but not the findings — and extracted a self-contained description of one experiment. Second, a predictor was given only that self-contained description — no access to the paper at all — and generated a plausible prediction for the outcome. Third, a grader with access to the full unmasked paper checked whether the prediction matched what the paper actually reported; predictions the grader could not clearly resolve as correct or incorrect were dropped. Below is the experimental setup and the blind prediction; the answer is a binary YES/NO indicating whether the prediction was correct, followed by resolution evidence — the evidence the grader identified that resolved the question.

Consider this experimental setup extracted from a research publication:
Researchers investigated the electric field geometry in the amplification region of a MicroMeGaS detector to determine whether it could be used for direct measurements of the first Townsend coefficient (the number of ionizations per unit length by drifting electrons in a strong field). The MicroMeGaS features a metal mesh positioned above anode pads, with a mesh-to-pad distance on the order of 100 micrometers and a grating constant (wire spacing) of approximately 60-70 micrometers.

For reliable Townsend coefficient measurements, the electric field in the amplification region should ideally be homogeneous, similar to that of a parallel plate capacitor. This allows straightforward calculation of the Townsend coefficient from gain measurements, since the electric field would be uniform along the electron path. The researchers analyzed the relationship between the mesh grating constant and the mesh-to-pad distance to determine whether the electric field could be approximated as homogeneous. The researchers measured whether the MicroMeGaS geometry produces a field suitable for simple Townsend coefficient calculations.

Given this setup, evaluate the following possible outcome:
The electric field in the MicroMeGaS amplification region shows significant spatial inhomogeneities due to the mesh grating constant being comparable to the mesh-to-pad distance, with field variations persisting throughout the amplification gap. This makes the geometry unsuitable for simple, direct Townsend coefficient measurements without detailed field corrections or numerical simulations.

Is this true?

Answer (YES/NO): YES